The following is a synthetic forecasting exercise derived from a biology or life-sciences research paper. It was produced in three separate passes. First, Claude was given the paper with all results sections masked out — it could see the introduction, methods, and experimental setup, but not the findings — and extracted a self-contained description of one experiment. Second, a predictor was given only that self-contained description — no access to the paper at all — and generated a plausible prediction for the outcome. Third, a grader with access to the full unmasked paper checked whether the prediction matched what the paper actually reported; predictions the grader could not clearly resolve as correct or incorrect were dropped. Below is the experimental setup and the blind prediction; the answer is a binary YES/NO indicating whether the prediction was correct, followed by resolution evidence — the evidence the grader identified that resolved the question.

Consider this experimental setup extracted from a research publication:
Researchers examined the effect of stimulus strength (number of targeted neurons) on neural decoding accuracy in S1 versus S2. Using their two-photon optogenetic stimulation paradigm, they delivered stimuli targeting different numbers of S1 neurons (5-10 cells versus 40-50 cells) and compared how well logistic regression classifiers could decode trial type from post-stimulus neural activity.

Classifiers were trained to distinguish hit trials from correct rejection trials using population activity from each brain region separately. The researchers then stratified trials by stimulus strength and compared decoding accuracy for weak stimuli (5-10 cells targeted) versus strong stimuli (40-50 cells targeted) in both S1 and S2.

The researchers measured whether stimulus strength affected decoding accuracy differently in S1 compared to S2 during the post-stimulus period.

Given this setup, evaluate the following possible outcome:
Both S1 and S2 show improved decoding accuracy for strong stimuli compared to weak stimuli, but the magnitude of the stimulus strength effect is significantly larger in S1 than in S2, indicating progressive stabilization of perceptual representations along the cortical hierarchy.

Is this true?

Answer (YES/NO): NO